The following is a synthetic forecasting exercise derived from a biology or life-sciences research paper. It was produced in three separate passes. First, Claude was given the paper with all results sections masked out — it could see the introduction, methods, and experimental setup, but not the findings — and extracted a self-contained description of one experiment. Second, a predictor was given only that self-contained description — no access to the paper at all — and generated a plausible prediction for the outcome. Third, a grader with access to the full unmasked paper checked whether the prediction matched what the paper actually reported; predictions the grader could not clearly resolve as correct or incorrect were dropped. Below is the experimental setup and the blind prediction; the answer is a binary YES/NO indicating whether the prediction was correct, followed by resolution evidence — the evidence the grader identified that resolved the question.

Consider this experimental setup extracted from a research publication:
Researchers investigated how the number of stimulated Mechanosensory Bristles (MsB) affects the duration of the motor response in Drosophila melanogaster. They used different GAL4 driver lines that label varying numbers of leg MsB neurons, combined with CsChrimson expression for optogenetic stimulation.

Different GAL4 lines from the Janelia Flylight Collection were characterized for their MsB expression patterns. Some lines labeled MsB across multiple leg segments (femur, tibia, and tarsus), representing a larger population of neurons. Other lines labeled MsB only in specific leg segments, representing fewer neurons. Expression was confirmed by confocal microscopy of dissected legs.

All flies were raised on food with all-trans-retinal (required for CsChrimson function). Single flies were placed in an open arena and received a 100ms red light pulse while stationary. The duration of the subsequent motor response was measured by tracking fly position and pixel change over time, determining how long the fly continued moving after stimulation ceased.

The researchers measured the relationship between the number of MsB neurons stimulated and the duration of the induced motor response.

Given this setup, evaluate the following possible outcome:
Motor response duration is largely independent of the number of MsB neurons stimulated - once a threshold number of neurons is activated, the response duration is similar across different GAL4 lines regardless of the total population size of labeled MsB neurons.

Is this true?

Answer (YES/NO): NO